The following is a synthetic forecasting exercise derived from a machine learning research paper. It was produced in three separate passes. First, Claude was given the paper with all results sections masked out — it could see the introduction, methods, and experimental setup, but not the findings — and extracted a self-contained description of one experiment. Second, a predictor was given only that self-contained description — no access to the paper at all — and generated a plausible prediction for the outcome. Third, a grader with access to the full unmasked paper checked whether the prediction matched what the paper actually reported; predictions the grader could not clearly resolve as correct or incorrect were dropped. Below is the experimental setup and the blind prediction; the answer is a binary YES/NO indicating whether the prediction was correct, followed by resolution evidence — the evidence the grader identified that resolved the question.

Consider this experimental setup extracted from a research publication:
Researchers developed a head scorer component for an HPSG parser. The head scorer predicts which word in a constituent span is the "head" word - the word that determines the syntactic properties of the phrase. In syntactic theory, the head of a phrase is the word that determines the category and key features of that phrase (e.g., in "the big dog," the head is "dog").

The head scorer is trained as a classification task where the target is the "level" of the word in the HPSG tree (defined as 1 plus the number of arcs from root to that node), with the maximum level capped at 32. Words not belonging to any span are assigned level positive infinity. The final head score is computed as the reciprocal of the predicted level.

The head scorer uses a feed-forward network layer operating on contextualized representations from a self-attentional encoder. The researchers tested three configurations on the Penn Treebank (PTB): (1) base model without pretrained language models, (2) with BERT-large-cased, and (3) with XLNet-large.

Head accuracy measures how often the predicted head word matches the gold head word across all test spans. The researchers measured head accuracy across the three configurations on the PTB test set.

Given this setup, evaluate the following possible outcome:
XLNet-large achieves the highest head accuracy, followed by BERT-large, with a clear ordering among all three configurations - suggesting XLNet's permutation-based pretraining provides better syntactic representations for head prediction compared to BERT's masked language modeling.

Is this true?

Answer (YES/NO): YES